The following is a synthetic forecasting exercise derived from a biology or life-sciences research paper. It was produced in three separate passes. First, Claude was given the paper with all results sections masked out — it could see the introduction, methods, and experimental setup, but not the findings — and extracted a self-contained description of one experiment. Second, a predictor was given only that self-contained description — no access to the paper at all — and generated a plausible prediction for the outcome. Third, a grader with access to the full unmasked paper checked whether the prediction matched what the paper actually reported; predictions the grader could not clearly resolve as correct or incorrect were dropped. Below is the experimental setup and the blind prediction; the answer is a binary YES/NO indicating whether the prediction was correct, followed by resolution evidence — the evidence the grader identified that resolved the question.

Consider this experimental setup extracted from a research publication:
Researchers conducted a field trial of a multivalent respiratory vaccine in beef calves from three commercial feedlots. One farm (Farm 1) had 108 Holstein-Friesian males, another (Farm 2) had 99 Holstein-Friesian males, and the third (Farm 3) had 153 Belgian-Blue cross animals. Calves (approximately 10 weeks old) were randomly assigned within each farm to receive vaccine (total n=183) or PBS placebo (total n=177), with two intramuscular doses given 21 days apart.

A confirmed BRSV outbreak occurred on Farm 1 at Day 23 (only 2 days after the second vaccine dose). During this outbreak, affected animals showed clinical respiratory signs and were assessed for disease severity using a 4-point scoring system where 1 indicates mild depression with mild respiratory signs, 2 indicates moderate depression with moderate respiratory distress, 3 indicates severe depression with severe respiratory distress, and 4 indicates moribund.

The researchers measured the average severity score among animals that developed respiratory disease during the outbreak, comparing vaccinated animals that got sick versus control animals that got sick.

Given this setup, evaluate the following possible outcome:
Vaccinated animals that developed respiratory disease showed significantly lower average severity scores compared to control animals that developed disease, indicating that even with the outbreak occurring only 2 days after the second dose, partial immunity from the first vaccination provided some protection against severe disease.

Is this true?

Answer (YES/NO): YES